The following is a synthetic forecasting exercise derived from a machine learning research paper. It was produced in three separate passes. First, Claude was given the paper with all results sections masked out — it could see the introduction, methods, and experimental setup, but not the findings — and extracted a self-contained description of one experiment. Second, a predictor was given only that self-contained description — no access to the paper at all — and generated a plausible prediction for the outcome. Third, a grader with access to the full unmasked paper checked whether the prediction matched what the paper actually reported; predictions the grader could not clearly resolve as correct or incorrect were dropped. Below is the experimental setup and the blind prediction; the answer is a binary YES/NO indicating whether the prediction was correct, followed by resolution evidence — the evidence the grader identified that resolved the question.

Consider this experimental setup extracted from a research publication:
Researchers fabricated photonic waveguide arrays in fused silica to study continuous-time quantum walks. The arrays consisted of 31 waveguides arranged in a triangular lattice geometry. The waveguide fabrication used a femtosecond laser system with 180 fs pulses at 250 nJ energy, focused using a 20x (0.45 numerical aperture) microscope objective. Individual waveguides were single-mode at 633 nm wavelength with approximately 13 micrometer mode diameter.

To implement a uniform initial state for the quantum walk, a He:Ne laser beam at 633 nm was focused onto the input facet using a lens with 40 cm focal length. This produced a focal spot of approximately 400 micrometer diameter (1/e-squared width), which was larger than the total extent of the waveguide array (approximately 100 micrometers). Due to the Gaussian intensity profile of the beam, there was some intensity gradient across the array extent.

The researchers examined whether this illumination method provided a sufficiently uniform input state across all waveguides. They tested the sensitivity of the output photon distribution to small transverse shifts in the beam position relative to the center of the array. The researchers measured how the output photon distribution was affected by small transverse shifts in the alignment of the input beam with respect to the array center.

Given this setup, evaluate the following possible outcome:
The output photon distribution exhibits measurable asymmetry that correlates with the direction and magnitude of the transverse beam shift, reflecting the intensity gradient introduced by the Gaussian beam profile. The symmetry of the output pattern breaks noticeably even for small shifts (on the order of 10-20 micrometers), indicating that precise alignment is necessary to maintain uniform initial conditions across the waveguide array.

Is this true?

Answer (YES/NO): NO